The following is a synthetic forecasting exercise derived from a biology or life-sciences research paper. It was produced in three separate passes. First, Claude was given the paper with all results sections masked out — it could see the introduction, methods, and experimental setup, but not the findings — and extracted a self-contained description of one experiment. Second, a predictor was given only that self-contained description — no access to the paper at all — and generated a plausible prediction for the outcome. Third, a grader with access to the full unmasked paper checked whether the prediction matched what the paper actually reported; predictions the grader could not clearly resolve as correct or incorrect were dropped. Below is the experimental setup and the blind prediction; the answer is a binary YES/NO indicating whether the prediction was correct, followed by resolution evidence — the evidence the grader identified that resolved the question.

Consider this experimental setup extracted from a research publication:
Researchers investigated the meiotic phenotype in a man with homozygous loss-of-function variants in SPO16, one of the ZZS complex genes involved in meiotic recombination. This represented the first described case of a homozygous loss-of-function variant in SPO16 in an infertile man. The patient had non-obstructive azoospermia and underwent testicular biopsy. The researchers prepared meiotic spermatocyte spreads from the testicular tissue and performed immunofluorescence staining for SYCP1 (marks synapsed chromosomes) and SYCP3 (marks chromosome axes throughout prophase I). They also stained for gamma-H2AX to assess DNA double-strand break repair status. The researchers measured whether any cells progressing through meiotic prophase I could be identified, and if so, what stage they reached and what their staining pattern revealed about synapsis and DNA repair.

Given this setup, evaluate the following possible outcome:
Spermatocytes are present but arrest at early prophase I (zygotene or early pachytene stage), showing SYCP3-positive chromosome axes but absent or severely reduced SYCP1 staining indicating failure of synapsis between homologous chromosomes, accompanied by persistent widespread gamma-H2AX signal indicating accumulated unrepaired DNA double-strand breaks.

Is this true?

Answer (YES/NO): NO